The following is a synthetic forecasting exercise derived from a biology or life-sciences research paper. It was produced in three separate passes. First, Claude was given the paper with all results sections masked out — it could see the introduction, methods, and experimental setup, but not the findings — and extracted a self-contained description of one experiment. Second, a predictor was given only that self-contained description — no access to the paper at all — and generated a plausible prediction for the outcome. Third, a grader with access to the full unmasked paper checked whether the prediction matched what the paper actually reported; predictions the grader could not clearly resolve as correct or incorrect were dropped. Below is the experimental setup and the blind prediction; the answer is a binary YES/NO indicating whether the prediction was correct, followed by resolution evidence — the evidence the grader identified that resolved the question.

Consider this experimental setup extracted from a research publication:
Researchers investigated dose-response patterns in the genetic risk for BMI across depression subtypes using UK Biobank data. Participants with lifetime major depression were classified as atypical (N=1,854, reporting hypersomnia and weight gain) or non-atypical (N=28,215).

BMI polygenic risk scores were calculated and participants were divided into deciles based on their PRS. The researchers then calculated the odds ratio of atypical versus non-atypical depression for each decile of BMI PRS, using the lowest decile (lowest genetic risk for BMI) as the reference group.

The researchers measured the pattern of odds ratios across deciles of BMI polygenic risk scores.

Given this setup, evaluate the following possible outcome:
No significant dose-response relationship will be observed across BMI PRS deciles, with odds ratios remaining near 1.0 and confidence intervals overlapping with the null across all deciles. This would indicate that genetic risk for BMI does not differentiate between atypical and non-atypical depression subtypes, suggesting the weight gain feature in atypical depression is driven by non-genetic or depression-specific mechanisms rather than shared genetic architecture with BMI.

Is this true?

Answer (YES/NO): NO